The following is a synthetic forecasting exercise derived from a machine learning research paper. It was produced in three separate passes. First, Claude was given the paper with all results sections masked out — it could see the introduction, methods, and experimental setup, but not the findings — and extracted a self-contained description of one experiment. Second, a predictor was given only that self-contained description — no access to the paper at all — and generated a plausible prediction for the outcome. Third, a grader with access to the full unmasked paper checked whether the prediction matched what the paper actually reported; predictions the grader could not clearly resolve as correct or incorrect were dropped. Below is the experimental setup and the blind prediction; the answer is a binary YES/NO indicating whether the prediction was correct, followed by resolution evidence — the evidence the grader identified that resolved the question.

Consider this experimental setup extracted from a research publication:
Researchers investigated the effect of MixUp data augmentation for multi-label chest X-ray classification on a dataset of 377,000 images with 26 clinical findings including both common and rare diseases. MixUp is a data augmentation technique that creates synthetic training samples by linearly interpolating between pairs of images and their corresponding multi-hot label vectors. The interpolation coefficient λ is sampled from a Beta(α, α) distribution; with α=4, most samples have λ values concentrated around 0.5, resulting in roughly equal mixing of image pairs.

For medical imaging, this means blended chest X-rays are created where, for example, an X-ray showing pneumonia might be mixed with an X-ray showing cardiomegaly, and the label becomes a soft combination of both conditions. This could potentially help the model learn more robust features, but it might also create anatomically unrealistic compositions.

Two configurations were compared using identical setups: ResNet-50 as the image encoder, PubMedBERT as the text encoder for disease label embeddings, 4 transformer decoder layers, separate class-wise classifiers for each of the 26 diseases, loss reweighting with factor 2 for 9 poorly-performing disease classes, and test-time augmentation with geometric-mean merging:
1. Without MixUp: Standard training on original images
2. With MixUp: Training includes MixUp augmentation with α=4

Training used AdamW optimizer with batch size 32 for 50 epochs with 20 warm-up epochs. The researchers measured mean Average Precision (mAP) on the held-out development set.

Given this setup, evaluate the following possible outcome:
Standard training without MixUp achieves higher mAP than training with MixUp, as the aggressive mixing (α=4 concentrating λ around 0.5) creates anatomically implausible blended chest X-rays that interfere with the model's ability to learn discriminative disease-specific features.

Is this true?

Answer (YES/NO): NO